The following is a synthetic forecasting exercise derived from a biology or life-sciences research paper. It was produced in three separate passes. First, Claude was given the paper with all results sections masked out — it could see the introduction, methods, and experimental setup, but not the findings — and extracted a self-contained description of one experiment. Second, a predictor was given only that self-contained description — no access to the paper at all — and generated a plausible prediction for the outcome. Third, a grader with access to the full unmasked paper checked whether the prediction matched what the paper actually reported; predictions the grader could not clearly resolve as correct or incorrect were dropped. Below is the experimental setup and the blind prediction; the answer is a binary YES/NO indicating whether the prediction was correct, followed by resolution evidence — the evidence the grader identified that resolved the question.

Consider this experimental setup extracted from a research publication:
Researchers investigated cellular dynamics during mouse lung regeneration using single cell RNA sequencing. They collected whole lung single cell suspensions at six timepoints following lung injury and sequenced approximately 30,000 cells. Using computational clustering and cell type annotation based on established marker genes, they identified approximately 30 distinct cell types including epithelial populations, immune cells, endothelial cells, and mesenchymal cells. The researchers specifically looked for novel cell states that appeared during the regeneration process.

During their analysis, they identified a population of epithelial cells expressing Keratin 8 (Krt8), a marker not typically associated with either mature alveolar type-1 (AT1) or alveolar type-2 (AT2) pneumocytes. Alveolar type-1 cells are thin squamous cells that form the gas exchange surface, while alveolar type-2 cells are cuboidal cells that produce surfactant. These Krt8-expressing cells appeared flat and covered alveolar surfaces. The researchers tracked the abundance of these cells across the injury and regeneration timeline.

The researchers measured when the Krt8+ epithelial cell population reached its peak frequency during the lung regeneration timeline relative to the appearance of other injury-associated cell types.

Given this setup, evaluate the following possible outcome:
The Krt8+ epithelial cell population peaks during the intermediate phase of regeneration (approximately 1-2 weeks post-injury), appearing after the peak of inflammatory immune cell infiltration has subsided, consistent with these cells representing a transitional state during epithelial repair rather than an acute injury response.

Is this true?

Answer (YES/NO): YES